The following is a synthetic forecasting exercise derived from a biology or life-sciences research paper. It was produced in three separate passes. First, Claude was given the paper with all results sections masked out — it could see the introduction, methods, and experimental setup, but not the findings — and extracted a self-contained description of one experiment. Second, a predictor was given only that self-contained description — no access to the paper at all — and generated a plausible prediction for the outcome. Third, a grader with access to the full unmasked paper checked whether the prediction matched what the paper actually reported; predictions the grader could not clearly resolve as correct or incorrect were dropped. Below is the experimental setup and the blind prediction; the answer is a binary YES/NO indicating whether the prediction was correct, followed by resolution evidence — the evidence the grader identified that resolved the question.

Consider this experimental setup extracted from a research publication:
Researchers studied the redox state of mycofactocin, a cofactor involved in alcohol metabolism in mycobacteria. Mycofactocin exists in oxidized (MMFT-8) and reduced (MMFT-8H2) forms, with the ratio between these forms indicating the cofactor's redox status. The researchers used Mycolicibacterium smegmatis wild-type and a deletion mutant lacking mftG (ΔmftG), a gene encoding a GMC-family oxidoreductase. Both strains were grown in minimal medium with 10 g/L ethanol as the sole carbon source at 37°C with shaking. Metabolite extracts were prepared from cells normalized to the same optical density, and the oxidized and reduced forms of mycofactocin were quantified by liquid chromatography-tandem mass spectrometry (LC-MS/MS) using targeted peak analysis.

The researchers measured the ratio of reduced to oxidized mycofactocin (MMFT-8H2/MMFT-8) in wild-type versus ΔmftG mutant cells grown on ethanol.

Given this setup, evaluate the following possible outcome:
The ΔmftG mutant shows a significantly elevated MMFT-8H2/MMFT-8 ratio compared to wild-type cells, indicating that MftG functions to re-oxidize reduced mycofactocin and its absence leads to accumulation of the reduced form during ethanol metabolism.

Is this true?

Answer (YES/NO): YES